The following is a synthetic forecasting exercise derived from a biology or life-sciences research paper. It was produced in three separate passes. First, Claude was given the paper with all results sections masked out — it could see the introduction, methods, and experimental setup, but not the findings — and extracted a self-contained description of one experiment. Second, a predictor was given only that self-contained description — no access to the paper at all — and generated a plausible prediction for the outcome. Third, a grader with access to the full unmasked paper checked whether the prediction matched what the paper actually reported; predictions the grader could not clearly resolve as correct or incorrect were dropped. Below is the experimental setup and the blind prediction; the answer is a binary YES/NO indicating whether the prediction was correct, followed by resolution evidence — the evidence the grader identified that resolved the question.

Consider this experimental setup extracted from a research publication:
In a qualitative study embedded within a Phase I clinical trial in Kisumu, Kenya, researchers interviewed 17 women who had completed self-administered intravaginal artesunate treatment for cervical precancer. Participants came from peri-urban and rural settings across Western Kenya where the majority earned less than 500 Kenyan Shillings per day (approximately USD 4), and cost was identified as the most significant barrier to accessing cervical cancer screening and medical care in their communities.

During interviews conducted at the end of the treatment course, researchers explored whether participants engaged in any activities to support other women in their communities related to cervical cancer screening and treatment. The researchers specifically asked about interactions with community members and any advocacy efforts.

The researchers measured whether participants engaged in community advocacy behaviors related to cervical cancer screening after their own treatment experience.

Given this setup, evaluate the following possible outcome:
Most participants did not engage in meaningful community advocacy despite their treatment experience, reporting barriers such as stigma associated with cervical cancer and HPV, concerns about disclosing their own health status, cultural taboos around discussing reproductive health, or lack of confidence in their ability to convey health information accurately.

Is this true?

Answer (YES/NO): NO